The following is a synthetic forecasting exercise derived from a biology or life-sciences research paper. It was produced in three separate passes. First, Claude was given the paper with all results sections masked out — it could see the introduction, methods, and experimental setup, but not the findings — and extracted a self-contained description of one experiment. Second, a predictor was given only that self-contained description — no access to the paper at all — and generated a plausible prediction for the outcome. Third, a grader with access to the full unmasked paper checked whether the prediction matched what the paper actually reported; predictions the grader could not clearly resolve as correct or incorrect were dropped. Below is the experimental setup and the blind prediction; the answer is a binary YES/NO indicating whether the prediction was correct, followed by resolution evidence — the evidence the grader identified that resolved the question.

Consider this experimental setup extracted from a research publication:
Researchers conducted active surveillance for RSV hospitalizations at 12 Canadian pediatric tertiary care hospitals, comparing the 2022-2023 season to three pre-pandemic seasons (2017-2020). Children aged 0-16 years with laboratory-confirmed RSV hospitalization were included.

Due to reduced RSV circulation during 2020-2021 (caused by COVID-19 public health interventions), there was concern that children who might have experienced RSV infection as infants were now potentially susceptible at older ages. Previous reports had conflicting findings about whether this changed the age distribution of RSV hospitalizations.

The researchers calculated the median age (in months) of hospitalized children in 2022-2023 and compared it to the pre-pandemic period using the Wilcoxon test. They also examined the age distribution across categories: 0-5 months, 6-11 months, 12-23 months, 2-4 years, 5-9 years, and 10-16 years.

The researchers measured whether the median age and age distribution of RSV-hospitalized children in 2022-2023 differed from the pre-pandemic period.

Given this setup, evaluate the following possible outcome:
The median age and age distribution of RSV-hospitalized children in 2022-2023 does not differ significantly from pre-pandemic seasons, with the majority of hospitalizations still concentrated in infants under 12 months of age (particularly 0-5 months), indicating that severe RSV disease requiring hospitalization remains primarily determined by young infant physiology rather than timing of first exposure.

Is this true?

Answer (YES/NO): NO